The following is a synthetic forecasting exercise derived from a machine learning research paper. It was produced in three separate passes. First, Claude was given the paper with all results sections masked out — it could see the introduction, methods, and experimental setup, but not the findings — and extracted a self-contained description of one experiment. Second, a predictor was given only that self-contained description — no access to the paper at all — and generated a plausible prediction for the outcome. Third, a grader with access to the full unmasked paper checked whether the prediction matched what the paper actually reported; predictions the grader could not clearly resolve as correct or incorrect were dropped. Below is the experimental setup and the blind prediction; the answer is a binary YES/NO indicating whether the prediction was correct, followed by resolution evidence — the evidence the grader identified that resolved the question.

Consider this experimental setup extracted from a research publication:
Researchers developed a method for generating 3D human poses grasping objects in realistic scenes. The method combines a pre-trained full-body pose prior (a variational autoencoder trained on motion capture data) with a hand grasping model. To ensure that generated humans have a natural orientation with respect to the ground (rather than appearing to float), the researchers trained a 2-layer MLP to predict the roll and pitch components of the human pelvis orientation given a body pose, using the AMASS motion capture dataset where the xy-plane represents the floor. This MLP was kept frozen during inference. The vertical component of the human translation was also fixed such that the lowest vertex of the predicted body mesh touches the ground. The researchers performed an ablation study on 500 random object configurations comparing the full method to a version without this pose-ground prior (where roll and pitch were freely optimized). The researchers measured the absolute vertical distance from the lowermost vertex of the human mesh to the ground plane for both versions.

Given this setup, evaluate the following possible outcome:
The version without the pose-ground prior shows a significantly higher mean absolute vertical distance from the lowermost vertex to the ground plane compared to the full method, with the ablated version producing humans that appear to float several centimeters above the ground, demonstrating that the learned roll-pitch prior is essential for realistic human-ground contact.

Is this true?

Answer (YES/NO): NO